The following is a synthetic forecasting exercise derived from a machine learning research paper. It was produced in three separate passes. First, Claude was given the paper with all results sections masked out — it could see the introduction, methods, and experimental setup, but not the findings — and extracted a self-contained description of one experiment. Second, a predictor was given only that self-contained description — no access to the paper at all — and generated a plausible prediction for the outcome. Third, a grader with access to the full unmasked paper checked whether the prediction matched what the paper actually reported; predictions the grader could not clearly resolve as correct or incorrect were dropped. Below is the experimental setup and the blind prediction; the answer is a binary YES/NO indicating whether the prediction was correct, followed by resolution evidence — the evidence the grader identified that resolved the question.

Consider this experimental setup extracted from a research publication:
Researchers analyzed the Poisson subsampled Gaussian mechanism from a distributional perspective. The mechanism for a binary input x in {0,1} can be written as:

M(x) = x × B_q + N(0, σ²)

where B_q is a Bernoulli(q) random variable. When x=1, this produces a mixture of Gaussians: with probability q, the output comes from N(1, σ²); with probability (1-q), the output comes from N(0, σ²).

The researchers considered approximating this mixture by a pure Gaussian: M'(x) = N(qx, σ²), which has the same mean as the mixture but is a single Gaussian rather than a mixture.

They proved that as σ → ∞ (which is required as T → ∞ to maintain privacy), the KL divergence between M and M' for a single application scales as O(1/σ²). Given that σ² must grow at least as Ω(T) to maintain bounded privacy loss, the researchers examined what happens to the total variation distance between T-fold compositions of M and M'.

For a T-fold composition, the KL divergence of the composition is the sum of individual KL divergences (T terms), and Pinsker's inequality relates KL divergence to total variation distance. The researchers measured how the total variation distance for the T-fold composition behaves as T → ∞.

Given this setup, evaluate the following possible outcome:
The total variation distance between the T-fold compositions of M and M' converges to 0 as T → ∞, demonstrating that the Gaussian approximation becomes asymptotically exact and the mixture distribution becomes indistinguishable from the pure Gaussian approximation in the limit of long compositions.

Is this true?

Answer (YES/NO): YES